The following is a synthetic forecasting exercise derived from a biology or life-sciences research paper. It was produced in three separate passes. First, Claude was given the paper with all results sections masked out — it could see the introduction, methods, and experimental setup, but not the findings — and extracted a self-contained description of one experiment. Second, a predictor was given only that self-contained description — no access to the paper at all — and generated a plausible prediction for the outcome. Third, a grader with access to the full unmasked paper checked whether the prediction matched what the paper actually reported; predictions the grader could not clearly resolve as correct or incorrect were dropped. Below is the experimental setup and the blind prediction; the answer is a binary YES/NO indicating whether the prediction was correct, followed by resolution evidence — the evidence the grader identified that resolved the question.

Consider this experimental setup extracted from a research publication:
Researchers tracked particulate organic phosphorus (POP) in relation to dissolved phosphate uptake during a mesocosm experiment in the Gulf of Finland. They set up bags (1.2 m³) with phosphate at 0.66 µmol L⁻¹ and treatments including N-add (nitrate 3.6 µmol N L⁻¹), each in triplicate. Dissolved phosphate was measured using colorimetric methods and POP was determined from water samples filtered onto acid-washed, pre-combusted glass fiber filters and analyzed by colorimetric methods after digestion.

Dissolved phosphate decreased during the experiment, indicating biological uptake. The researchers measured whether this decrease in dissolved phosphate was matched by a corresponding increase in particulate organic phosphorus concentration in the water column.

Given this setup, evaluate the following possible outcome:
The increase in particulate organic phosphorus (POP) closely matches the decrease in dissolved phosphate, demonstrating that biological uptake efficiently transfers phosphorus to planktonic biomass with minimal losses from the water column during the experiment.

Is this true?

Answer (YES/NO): NO